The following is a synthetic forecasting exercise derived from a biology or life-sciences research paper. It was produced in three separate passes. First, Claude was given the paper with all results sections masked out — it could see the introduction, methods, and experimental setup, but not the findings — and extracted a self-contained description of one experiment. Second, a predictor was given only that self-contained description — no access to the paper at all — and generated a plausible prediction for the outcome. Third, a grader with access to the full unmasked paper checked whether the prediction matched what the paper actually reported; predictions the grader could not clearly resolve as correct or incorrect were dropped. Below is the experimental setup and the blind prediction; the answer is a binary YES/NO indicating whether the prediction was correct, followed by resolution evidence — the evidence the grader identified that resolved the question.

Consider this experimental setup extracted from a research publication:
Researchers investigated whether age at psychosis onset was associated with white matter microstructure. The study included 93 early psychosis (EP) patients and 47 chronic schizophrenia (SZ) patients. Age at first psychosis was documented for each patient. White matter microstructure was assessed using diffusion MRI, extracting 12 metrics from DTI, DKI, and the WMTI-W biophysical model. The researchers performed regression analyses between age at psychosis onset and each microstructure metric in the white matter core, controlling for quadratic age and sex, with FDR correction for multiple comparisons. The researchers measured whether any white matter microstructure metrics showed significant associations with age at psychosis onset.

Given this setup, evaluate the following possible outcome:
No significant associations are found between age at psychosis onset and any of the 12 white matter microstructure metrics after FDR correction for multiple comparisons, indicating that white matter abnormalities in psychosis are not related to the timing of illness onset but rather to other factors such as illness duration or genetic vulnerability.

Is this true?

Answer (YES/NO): YES